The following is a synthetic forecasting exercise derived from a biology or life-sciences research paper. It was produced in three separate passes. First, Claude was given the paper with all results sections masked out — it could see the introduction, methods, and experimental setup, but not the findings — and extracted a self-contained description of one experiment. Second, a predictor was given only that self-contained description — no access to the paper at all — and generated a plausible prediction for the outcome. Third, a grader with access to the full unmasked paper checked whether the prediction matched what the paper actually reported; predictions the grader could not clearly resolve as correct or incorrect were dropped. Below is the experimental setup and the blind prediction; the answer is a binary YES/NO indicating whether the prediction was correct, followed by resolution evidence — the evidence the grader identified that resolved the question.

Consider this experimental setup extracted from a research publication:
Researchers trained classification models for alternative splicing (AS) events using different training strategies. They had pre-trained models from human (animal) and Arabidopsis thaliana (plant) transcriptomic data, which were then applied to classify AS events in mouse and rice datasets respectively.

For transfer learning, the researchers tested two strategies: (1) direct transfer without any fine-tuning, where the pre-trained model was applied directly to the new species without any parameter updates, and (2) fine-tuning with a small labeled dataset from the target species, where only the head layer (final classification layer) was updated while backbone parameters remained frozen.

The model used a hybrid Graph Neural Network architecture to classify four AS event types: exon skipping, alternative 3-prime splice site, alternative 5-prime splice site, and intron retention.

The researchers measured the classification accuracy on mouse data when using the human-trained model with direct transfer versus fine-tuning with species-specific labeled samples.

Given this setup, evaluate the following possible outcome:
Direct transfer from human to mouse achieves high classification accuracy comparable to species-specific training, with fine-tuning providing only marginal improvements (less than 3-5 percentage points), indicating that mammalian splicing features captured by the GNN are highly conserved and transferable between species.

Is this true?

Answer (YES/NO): NO